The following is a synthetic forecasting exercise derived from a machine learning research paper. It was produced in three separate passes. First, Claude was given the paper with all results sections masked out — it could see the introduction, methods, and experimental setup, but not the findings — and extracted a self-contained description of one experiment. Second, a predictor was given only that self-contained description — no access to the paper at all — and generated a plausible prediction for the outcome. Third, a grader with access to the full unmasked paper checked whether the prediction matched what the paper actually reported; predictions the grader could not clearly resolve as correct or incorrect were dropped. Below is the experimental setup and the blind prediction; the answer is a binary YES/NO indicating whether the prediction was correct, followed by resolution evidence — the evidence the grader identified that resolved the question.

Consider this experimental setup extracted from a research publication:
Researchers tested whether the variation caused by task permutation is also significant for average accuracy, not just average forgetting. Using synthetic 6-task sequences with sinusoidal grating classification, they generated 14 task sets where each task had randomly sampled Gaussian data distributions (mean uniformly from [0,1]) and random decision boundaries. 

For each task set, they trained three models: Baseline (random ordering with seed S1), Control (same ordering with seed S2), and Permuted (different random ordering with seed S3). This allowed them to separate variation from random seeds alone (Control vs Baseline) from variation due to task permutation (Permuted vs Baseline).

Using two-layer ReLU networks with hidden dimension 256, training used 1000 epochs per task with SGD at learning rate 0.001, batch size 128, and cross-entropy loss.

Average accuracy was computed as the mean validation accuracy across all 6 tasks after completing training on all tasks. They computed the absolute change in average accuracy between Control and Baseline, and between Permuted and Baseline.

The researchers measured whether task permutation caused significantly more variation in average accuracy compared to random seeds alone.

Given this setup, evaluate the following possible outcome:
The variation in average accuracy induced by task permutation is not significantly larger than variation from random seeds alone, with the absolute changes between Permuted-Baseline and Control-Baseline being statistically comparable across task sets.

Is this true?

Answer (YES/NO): NO